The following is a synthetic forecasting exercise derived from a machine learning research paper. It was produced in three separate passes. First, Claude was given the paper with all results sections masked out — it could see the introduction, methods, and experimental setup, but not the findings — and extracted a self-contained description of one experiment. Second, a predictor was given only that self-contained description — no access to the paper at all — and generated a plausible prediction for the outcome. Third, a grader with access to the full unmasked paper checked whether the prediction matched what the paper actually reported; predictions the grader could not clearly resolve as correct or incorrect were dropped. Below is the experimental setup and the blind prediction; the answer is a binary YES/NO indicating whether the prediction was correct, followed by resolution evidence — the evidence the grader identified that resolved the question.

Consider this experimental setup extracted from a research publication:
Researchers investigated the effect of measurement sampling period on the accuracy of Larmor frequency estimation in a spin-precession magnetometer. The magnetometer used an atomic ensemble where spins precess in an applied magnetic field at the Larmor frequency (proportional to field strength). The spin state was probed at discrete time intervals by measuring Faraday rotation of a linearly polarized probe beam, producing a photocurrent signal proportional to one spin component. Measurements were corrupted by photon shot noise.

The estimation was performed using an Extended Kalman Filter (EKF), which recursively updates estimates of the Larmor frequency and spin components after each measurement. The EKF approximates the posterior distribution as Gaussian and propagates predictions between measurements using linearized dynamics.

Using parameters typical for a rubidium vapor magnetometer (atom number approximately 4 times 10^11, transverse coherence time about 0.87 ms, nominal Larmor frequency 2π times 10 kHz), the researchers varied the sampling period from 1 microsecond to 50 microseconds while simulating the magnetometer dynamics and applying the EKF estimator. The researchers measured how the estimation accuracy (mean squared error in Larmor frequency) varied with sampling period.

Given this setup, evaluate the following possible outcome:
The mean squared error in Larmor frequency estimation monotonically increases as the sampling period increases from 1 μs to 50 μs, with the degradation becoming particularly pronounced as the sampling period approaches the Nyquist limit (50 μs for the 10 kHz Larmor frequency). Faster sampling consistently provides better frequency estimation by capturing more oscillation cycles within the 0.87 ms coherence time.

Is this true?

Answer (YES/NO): NO